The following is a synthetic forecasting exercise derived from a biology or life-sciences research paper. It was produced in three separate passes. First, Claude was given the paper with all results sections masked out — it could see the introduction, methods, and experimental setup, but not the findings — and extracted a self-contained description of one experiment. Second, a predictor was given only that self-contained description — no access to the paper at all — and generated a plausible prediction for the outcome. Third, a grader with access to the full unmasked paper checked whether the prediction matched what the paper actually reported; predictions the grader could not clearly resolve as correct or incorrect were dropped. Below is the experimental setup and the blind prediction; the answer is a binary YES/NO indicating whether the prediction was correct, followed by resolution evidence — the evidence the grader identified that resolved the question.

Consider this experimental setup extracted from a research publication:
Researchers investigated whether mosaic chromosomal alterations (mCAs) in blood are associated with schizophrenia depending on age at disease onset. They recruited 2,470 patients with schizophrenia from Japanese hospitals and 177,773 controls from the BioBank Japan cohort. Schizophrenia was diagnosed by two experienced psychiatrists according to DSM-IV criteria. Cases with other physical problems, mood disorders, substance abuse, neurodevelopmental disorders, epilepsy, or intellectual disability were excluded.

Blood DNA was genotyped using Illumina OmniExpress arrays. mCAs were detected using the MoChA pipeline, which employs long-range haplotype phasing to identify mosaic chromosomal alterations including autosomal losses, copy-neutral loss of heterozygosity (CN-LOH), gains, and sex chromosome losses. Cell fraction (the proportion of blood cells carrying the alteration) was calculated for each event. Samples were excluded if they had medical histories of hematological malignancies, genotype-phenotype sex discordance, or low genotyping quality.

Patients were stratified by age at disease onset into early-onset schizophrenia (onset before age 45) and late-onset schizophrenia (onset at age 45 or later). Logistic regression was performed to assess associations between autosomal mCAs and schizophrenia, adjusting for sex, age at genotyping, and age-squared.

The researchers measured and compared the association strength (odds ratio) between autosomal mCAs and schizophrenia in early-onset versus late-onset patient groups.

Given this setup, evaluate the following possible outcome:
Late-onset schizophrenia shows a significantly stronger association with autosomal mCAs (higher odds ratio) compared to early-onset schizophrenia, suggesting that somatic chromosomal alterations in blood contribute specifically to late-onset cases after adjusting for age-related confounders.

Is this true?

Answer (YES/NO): NO